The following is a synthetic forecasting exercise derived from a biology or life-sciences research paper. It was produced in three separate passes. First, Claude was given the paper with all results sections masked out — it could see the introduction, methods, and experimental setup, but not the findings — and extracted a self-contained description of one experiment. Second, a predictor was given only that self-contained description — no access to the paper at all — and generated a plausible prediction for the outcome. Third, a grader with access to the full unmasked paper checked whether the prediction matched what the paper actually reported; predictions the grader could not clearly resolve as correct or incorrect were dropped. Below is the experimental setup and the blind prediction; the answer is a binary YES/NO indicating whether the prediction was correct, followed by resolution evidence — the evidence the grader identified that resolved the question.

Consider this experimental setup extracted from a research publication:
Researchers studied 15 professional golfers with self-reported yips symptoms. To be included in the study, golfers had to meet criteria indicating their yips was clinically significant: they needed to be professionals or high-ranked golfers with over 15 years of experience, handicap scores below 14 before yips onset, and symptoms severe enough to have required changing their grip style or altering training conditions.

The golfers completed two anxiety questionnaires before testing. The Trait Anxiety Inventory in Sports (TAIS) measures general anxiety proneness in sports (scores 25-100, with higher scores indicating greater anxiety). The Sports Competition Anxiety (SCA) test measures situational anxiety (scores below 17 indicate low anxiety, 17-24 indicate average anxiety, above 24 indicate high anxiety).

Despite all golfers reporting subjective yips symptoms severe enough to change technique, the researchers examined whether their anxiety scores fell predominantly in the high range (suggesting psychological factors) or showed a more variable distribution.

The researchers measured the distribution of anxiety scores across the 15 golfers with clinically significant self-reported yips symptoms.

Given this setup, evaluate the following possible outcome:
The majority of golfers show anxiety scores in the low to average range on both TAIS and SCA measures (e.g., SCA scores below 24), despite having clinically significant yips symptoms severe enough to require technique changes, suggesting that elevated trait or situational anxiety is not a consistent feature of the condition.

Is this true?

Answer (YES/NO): YES